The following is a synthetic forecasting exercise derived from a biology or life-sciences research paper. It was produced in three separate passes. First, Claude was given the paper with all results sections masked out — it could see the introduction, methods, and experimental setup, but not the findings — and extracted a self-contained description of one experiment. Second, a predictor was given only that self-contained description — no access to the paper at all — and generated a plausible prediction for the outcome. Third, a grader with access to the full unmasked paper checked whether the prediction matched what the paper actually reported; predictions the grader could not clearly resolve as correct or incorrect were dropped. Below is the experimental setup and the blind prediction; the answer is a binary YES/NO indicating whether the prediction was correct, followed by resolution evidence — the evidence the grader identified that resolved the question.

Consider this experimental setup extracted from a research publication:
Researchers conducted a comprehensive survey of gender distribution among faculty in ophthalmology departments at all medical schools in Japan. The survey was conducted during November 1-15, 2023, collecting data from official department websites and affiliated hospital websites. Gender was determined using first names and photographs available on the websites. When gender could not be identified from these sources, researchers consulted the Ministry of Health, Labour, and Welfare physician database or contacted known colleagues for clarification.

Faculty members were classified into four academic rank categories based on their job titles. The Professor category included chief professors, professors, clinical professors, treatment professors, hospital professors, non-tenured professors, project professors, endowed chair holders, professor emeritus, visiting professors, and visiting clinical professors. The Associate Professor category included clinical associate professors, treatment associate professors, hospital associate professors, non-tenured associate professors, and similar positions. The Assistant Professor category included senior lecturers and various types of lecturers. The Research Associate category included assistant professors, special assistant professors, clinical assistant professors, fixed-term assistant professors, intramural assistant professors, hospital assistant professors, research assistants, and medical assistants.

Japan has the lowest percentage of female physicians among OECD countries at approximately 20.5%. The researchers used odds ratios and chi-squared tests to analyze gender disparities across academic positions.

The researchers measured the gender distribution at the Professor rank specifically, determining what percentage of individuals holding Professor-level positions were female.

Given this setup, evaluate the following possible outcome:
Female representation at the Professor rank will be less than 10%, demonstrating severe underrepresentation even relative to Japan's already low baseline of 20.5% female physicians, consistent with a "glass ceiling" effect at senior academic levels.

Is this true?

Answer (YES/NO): YES